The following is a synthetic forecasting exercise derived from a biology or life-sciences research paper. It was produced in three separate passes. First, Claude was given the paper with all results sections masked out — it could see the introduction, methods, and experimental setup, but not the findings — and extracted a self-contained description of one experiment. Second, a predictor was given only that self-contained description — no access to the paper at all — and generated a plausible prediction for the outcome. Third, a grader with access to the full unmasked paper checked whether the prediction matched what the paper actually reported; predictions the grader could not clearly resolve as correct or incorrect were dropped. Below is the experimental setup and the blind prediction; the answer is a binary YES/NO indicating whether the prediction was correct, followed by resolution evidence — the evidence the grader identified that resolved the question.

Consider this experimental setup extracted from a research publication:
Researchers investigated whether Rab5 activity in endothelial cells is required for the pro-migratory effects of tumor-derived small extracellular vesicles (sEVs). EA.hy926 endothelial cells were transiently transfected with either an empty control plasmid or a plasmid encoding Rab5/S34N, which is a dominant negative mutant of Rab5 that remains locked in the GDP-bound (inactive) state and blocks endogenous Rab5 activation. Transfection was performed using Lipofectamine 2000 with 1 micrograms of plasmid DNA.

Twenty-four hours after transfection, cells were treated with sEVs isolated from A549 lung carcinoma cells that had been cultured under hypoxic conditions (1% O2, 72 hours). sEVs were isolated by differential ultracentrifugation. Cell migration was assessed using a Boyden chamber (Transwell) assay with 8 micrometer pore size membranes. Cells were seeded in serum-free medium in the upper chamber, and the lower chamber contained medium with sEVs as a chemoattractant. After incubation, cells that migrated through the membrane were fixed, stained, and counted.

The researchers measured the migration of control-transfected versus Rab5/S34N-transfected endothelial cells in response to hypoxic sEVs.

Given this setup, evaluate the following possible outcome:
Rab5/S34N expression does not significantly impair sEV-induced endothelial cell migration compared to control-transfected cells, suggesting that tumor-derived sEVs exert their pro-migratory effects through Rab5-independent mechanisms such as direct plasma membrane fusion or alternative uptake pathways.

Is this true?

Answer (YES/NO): NO